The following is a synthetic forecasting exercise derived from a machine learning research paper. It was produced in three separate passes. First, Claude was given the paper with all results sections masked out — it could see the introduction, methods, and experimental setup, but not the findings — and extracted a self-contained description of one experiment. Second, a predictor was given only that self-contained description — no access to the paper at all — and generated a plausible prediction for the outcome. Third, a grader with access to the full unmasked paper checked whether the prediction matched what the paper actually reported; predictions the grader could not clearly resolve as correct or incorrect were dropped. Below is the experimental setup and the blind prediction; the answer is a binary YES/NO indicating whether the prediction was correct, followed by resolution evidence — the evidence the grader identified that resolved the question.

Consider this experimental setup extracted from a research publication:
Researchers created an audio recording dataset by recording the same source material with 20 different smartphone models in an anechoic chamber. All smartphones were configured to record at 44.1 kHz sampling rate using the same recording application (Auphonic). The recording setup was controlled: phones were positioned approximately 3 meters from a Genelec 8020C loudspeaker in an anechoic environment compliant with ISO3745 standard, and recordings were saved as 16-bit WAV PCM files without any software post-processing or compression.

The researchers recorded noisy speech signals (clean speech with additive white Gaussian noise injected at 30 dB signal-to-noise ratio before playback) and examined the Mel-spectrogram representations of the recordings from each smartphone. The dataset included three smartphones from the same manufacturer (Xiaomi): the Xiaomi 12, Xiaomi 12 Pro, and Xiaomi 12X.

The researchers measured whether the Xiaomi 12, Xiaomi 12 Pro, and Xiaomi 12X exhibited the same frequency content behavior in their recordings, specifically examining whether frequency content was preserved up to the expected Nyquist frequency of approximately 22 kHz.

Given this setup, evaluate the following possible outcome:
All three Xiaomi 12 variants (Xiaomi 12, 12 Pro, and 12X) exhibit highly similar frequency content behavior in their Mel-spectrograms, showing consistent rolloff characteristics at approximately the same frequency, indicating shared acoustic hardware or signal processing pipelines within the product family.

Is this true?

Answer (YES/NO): NO